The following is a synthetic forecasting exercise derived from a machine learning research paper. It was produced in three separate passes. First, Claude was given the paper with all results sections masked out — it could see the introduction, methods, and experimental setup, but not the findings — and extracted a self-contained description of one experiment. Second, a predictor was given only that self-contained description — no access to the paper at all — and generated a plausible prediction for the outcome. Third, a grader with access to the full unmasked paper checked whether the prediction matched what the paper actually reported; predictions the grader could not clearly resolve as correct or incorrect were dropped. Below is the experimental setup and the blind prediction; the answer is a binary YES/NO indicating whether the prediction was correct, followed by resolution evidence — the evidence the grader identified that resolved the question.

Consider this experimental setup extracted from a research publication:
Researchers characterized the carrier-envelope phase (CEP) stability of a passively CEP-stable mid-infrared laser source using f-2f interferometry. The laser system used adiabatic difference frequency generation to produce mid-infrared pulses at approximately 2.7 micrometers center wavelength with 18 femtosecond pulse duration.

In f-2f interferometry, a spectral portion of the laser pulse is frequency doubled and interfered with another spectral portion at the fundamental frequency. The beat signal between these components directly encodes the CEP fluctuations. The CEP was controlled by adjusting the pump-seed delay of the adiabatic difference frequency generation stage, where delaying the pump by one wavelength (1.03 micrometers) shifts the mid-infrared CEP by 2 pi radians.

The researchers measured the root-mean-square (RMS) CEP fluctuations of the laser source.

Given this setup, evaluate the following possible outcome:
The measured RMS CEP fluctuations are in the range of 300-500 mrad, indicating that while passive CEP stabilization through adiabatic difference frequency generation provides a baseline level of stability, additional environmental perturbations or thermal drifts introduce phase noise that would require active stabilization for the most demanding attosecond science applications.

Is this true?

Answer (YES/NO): NO